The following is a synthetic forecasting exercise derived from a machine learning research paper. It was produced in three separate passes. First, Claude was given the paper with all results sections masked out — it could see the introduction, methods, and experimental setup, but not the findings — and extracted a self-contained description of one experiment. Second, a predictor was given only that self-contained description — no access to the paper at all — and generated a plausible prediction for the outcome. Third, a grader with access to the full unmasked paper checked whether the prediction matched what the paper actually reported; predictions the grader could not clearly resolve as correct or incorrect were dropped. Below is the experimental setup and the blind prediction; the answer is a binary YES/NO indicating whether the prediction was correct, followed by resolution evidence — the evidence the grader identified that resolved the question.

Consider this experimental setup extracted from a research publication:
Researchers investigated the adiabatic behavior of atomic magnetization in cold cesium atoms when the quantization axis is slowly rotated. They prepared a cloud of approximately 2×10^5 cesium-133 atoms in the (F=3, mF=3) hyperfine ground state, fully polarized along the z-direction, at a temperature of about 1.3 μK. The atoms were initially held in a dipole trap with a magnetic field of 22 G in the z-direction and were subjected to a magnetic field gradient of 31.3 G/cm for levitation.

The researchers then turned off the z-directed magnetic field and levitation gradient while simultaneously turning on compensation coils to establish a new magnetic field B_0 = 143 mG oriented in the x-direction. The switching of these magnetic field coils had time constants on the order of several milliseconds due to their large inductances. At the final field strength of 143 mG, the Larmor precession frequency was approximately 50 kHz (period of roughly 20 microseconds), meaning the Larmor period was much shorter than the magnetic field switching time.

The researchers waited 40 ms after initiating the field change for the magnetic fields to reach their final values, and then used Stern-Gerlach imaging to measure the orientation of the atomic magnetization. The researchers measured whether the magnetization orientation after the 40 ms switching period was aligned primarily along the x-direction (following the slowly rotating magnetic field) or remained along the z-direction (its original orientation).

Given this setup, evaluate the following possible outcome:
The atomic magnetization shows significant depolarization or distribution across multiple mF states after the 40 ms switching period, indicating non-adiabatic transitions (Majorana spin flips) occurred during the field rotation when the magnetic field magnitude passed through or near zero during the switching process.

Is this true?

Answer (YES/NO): NO